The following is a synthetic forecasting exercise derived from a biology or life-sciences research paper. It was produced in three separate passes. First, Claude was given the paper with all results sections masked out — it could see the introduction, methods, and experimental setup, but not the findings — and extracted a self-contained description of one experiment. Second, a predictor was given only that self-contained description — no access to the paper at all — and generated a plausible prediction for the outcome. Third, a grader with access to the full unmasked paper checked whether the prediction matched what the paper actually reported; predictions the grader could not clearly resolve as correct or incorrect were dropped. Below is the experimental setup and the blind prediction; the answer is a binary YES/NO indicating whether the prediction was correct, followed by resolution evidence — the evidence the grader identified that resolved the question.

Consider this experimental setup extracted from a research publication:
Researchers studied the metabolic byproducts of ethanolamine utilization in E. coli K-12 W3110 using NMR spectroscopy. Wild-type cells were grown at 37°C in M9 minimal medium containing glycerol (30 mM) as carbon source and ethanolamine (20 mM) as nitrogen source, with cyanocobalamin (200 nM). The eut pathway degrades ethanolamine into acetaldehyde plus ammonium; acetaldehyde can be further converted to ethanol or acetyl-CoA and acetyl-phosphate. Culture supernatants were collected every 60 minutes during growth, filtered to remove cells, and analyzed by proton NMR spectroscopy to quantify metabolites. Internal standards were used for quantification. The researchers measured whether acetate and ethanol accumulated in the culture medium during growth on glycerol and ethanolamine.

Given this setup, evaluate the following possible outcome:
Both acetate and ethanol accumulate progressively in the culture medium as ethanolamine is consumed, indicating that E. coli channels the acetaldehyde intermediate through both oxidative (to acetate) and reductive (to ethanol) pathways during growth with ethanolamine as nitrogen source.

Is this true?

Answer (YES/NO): YES